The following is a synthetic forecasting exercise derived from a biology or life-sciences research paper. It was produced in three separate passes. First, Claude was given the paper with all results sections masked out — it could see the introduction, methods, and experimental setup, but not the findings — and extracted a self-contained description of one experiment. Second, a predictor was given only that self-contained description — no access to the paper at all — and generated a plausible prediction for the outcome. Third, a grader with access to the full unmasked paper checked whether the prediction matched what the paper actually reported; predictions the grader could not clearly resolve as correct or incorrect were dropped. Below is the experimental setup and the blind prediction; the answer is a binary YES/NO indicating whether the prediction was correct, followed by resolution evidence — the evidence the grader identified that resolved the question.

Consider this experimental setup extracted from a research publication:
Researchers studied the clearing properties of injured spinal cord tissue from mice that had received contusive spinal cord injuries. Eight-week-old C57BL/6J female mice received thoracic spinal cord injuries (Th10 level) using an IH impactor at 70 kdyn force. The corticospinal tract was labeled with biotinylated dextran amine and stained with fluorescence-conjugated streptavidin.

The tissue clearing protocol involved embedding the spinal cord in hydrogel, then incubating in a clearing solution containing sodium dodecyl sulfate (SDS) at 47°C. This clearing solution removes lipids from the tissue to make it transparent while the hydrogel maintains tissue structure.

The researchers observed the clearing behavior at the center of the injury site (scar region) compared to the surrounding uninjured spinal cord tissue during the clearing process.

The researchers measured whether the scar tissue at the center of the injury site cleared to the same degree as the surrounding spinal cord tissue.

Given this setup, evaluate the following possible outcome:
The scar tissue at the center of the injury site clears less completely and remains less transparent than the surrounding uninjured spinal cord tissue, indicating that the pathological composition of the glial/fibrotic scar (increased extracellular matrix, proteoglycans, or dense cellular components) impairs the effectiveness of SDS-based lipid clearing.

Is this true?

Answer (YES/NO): YES